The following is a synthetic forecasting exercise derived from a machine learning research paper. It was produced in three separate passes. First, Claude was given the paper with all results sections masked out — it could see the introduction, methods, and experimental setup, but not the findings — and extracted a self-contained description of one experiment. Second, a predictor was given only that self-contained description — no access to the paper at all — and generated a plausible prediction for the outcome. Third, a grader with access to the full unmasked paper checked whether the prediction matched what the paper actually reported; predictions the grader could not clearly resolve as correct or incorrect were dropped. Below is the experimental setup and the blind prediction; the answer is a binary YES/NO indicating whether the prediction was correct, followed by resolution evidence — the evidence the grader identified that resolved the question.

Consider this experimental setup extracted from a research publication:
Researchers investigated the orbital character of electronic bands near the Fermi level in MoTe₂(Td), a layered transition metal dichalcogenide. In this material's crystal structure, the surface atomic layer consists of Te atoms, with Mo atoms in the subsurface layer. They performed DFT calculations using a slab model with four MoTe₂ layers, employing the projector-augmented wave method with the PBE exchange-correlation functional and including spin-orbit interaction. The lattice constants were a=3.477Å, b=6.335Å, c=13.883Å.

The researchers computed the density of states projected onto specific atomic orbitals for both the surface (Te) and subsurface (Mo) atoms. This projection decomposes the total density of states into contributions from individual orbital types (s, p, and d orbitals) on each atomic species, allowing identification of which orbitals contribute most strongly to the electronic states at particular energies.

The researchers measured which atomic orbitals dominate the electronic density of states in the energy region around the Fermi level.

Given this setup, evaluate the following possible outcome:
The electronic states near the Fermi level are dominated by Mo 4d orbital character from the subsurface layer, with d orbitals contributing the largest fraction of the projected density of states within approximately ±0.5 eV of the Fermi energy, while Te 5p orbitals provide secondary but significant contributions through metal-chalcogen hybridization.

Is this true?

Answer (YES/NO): NO